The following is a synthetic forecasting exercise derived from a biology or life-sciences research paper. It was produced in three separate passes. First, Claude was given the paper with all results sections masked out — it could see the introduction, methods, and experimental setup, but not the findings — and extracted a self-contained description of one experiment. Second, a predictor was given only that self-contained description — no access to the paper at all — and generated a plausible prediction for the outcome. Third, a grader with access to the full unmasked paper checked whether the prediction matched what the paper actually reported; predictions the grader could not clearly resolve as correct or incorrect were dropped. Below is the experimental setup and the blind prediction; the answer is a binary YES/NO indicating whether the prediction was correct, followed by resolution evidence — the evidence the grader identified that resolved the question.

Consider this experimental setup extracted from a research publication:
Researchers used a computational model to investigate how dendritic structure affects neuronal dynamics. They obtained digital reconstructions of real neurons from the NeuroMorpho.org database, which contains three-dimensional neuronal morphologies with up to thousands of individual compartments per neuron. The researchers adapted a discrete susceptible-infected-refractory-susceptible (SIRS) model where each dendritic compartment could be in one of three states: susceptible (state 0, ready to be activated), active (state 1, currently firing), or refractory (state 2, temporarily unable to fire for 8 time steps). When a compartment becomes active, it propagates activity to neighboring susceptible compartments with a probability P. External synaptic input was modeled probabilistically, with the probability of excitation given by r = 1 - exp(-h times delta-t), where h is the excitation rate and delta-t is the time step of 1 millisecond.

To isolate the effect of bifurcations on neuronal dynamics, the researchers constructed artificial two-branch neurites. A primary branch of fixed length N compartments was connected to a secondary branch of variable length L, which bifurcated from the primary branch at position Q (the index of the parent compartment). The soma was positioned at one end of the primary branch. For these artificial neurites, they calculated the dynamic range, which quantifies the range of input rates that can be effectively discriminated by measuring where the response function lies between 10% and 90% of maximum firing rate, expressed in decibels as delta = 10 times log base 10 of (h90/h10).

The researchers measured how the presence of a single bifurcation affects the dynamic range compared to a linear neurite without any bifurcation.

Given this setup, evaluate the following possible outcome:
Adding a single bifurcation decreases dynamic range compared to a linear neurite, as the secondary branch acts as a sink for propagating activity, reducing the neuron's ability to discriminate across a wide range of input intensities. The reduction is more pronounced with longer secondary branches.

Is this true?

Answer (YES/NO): NO